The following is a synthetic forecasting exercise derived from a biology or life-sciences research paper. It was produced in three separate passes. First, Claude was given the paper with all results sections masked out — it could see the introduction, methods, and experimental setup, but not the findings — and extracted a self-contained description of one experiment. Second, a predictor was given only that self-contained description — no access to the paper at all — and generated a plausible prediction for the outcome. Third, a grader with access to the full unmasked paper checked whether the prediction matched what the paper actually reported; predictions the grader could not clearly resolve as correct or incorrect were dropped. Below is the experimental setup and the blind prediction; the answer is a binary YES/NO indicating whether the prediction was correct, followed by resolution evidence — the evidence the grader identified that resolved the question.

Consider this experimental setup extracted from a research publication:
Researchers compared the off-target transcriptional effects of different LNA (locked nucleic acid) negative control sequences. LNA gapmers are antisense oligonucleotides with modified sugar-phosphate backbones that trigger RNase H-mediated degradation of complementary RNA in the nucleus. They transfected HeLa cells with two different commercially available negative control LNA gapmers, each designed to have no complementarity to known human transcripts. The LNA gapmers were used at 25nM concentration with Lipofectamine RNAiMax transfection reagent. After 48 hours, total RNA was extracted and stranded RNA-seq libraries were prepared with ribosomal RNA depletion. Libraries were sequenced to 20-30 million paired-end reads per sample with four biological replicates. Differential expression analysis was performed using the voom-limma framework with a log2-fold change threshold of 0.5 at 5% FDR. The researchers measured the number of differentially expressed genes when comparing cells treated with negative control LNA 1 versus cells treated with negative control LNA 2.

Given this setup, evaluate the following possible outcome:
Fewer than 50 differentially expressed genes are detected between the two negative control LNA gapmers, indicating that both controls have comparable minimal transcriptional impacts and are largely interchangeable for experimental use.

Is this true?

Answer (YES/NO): NO